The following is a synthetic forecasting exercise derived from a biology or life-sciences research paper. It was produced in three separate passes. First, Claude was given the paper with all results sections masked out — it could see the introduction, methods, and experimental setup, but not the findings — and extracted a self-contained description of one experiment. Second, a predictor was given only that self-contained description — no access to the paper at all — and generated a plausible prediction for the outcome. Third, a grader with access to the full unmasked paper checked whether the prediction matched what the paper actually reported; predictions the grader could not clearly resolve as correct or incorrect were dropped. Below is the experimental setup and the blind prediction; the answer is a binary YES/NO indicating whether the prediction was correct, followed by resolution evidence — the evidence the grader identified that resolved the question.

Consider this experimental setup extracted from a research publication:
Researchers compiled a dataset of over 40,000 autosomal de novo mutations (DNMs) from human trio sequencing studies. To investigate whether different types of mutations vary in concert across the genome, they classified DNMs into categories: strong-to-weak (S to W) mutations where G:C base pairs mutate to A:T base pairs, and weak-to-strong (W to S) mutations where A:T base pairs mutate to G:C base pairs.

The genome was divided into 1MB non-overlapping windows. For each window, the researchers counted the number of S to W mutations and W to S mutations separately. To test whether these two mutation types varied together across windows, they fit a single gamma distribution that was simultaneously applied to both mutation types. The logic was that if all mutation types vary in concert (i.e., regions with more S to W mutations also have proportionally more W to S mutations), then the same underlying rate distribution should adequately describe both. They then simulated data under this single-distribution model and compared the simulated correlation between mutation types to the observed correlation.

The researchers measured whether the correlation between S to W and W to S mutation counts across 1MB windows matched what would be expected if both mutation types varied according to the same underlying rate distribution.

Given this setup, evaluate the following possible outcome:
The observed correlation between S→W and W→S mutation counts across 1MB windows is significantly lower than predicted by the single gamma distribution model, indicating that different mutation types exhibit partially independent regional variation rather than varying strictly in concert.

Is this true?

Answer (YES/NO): NO